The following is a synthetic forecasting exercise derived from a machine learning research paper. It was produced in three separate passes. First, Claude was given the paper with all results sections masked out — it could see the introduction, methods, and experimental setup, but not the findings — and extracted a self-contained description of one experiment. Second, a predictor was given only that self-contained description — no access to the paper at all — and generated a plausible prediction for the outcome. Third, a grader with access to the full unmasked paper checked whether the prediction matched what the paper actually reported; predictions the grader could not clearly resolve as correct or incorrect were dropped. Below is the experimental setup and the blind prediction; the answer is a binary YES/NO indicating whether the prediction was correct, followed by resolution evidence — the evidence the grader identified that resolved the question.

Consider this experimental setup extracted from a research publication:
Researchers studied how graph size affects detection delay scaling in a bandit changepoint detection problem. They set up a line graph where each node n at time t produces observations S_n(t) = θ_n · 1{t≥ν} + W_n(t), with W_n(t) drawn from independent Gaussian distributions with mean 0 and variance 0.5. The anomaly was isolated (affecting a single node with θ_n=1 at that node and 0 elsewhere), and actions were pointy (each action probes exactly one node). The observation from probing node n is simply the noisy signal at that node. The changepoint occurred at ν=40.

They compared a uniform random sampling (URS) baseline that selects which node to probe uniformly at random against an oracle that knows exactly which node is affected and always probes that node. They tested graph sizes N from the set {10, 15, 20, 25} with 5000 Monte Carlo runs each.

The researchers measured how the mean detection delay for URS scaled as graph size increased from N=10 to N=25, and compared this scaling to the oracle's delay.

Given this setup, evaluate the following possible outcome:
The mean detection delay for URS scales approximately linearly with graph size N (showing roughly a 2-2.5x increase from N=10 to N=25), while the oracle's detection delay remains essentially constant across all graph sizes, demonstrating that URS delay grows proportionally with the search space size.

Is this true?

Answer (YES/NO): YES